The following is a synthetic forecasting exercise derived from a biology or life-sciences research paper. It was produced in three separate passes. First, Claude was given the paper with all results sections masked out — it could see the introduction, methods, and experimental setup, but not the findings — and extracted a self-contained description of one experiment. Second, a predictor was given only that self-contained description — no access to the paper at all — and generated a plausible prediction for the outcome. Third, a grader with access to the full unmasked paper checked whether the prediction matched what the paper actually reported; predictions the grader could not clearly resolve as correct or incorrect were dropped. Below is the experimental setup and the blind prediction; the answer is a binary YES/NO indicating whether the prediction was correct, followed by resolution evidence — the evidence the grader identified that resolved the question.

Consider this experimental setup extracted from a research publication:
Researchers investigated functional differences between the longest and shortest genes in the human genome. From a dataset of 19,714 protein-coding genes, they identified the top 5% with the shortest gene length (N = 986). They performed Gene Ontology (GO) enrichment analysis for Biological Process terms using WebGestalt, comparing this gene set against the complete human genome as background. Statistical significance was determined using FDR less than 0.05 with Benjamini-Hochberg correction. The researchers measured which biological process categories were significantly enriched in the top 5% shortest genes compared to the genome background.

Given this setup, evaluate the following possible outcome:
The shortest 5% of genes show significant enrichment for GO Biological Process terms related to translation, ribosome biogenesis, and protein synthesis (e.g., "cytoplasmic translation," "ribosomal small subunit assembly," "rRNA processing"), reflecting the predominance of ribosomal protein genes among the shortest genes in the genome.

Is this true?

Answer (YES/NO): NO